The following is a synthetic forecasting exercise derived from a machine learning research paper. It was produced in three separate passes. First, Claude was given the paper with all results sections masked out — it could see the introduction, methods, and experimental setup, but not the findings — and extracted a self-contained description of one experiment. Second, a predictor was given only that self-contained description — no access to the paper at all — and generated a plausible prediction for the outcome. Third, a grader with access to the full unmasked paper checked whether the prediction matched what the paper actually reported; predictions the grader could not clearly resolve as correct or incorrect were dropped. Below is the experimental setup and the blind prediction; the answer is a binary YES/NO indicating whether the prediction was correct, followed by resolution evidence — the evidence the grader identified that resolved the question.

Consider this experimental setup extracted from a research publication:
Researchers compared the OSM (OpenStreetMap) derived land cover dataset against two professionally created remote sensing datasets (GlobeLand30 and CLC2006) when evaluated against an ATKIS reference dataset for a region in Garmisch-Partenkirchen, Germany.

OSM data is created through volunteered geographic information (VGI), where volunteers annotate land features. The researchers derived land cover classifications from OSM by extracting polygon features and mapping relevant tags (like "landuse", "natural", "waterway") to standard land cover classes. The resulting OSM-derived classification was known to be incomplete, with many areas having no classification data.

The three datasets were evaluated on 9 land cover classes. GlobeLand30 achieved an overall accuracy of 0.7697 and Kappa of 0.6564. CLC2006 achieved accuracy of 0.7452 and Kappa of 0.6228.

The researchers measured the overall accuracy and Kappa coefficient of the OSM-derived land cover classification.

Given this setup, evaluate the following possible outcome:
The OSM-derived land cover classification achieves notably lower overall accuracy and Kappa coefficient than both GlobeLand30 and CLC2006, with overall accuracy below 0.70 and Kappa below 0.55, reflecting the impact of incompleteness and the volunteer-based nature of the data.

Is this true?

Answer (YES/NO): NO